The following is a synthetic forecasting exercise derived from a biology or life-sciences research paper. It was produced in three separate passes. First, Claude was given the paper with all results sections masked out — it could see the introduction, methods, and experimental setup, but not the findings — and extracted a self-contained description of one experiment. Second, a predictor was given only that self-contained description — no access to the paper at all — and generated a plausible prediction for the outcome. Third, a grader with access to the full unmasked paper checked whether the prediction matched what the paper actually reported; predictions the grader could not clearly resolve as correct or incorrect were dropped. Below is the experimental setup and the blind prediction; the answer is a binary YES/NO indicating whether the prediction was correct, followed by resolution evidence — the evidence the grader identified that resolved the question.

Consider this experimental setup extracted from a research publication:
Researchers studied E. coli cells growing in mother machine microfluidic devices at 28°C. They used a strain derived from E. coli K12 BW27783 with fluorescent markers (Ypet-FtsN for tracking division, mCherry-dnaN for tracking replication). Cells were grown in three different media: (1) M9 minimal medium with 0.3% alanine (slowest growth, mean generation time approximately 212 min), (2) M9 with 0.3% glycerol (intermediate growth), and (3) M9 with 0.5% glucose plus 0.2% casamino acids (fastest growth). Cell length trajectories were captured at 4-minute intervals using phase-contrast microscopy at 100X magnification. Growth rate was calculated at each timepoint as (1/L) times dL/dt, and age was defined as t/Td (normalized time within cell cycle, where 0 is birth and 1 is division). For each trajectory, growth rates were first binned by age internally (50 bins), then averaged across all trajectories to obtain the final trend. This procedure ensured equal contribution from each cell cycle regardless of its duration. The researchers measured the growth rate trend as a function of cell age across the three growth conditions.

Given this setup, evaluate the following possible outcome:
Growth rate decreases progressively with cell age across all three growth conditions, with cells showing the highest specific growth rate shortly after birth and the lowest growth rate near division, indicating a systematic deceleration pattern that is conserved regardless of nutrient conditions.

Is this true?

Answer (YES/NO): NO